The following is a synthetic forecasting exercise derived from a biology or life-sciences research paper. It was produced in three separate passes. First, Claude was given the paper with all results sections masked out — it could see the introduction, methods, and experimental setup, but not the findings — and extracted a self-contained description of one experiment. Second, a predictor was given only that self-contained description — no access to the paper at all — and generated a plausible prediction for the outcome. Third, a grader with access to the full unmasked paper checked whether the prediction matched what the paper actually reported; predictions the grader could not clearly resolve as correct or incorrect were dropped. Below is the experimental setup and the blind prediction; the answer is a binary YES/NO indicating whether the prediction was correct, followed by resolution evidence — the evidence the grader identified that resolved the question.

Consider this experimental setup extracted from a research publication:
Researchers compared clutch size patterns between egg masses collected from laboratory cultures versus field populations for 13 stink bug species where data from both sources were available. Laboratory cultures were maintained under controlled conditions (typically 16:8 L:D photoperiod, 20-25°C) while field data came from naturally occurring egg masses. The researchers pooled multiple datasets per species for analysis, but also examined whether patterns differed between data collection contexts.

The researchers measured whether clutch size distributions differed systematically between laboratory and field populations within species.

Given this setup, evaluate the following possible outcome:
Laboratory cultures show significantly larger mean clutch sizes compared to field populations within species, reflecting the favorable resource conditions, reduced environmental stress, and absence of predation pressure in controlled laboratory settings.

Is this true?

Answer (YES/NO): NO